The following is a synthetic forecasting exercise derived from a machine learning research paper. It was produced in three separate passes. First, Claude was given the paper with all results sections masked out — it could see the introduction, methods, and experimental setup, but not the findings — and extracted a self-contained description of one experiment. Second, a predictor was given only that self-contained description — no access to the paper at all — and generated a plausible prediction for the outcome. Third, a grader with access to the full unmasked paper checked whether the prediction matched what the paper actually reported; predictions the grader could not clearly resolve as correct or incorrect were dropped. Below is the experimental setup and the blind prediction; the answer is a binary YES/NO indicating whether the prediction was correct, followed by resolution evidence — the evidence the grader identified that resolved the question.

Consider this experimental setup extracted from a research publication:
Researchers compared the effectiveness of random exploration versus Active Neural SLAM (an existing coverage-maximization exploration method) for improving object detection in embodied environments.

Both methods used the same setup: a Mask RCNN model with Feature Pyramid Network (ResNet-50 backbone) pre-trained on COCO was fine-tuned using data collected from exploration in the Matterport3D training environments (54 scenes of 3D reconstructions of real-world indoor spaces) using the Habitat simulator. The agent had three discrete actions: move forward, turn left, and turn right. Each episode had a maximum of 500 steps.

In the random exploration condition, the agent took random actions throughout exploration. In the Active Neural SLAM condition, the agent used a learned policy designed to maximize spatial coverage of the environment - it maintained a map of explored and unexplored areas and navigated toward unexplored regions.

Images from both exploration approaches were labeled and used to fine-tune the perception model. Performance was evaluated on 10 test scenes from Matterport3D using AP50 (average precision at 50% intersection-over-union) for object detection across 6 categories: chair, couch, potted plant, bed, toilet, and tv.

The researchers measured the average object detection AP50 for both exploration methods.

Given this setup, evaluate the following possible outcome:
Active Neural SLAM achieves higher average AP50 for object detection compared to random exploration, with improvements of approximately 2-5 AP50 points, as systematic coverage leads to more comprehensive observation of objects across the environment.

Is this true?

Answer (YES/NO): NO